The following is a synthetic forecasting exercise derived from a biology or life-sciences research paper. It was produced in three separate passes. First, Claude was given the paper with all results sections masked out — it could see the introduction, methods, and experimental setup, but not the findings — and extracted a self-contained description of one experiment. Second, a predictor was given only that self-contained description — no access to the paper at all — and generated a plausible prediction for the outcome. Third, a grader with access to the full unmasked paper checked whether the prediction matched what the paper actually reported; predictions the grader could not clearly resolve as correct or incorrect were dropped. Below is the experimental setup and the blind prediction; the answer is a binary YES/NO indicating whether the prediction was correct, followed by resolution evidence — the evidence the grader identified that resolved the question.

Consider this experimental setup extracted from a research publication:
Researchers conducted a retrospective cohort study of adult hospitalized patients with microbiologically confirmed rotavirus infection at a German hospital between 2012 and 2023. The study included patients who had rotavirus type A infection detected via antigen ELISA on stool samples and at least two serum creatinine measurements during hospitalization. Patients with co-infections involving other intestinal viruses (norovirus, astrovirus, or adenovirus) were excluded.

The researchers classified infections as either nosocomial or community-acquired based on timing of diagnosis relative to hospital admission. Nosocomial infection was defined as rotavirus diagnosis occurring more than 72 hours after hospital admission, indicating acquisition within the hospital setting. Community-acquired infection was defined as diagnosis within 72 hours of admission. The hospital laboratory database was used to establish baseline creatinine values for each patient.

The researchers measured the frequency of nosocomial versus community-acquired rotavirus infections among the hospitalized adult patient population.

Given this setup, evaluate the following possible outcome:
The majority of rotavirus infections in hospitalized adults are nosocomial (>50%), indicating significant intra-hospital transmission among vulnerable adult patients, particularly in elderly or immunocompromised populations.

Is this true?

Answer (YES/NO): NO